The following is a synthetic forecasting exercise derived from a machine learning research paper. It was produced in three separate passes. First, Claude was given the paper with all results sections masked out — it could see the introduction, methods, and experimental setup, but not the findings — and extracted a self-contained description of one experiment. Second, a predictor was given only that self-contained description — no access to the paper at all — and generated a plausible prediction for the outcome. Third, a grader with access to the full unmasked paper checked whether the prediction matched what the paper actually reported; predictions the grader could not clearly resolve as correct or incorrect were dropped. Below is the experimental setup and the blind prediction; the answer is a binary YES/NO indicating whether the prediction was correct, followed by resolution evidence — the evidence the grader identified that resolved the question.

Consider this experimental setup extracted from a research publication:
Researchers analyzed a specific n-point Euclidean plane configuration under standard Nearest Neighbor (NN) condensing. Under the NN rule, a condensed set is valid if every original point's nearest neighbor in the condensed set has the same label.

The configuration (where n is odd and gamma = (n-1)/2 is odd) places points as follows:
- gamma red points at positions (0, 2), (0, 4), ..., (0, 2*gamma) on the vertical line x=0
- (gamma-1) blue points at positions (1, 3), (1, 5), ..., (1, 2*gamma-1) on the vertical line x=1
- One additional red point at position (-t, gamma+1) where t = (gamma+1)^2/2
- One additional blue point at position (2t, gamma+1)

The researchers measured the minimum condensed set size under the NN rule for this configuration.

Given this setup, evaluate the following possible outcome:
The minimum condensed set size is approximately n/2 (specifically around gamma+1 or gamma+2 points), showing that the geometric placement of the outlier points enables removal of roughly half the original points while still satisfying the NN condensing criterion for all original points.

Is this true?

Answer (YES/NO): NO